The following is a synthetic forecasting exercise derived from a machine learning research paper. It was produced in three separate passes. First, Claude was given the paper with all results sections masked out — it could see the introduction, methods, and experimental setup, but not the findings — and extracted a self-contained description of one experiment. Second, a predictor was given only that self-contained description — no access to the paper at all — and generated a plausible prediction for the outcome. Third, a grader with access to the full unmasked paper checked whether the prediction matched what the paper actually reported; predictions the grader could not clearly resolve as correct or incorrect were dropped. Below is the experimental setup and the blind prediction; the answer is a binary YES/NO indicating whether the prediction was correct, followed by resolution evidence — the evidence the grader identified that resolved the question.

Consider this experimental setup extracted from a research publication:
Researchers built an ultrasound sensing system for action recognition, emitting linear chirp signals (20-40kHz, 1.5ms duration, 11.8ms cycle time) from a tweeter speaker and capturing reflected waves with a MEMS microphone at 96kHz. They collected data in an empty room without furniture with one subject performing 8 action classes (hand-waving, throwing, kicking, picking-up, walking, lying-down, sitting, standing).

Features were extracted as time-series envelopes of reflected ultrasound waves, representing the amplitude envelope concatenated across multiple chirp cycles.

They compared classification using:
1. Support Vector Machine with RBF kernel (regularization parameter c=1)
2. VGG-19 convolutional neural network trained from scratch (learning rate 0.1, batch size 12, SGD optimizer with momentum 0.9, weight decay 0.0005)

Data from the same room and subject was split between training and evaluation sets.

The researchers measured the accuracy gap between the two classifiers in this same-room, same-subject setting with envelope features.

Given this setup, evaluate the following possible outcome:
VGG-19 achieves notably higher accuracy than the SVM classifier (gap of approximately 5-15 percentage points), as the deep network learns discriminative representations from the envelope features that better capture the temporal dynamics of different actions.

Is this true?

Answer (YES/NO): NO